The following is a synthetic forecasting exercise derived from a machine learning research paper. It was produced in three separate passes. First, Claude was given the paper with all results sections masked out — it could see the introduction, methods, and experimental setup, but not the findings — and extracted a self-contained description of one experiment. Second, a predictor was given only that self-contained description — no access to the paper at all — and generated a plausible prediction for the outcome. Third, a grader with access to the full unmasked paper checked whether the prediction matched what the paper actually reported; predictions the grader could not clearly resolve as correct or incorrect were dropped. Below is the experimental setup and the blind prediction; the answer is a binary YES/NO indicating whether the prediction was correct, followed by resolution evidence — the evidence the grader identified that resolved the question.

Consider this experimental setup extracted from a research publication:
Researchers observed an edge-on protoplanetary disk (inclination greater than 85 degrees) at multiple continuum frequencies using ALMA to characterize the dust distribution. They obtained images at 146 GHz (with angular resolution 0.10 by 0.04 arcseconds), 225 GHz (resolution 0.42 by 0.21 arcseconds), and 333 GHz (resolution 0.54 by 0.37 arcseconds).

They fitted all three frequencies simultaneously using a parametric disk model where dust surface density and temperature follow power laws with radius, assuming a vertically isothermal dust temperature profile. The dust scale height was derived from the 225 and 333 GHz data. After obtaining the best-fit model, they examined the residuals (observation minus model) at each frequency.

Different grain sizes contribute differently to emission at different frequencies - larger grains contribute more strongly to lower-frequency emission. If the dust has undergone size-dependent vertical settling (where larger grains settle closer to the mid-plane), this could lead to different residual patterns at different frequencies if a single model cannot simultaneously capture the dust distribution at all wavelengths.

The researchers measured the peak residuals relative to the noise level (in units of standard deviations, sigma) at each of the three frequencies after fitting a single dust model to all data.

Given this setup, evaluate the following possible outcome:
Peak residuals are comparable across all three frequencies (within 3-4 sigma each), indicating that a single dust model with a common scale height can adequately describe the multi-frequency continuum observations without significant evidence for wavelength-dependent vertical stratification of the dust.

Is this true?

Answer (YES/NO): NO